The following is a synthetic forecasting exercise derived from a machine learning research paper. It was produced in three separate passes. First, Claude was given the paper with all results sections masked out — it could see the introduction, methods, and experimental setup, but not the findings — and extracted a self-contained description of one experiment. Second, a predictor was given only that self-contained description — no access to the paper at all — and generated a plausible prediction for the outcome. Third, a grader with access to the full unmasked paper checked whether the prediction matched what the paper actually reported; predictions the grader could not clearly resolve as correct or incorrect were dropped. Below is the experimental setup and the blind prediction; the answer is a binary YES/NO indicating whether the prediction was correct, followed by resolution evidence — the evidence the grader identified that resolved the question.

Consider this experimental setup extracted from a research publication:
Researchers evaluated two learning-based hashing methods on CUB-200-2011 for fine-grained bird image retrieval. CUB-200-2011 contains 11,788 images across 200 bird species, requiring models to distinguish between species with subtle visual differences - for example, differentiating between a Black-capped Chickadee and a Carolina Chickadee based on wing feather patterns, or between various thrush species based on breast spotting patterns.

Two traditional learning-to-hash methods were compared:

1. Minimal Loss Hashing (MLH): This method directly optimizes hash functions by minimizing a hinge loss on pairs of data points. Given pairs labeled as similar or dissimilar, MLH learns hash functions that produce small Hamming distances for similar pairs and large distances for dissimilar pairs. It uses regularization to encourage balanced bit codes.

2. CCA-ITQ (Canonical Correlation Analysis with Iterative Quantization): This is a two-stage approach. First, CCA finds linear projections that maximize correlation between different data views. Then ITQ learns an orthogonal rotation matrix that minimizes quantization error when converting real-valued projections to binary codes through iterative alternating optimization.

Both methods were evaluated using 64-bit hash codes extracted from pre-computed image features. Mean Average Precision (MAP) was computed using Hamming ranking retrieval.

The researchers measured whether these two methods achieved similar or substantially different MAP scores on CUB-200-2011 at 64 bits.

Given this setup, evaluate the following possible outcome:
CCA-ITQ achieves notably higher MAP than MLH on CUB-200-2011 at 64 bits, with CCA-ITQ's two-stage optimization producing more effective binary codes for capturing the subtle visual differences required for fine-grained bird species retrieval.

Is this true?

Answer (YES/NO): NO